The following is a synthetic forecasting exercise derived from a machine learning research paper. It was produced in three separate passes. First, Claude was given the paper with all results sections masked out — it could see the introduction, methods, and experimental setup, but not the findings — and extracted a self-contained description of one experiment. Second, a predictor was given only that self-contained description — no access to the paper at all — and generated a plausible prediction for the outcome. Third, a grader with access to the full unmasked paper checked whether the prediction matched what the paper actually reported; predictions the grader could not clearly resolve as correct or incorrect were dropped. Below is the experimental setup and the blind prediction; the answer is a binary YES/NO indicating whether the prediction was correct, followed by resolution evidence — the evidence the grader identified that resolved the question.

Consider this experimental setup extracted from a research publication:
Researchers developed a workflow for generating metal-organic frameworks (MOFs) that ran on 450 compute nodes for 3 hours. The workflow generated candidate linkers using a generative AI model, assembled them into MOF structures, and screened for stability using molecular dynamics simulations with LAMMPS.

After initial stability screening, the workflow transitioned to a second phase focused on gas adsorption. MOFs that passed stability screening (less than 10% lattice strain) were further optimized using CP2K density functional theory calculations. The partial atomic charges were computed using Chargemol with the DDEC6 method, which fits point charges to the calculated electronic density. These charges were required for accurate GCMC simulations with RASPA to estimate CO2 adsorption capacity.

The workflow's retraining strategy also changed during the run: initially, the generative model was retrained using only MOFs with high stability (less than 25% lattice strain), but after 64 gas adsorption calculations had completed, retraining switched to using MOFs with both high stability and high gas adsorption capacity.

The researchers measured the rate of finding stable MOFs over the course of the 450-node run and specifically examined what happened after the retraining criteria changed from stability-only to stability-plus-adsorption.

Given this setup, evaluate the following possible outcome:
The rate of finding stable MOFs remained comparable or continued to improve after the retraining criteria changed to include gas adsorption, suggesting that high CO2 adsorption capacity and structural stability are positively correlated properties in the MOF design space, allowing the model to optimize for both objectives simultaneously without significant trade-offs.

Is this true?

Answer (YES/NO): NO